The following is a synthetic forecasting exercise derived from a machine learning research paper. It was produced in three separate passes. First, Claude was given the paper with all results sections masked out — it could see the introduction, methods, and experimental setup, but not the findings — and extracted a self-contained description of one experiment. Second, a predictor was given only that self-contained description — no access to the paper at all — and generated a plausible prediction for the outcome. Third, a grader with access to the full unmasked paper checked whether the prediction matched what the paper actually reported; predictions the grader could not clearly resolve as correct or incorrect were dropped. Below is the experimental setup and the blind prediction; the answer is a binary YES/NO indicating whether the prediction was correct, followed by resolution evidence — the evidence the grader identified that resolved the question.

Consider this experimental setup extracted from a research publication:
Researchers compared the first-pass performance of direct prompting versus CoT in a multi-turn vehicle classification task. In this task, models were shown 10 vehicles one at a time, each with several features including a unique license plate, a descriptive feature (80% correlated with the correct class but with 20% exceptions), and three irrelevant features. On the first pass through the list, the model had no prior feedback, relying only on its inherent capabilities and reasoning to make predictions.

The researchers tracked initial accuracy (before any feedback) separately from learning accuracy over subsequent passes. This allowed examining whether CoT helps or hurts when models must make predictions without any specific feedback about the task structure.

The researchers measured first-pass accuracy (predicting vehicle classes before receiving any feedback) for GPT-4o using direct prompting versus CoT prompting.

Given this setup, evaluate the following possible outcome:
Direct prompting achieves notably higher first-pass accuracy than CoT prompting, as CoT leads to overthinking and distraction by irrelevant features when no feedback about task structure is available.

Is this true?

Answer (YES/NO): NO